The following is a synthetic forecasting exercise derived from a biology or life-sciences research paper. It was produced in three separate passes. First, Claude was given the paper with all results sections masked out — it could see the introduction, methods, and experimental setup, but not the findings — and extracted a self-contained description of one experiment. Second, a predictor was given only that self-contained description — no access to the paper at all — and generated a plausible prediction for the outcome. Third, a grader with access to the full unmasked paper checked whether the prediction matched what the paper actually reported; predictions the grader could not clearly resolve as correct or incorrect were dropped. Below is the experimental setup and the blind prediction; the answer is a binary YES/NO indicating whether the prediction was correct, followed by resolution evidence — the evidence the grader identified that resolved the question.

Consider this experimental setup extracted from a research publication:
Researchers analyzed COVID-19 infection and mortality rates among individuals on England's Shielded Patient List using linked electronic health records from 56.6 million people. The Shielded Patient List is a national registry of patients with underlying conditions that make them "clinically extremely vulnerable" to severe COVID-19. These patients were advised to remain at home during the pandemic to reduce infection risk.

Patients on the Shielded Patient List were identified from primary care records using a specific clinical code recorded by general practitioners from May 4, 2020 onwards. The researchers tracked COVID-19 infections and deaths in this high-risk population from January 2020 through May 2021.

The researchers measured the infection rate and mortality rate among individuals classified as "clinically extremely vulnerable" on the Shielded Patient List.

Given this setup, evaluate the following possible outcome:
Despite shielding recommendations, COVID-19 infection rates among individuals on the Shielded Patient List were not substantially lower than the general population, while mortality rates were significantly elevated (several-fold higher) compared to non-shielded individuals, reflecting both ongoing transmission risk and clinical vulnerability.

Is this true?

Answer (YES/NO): NO